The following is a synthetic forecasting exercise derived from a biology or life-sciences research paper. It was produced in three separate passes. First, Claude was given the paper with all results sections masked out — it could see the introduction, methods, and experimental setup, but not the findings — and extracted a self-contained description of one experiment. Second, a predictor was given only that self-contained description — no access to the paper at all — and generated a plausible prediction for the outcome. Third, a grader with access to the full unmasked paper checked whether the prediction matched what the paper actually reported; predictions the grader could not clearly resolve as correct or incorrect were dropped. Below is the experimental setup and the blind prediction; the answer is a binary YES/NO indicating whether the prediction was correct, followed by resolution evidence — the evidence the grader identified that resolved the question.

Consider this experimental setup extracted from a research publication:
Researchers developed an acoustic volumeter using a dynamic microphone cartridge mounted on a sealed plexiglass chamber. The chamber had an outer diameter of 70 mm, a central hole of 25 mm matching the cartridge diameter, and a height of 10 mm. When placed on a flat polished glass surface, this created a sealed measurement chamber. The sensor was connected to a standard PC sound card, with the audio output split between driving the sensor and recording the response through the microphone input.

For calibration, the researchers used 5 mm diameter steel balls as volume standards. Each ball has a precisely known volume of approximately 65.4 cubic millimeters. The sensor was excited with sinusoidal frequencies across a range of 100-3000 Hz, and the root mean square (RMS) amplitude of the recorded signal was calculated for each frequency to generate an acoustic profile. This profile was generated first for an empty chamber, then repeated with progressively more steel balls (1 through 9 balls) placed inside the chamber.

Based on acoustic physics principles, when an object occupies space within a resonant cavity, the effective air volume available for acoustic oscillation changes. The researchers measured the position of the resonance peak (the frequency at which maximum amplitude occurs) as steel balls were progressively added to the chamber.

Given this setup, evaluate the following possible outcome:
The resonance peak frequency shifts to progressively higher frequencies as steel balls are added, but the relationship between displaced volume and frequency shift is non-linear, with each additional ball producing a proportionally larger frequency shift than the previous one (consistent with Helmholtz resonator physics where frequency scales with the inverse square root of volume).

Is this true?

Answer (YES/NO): NO